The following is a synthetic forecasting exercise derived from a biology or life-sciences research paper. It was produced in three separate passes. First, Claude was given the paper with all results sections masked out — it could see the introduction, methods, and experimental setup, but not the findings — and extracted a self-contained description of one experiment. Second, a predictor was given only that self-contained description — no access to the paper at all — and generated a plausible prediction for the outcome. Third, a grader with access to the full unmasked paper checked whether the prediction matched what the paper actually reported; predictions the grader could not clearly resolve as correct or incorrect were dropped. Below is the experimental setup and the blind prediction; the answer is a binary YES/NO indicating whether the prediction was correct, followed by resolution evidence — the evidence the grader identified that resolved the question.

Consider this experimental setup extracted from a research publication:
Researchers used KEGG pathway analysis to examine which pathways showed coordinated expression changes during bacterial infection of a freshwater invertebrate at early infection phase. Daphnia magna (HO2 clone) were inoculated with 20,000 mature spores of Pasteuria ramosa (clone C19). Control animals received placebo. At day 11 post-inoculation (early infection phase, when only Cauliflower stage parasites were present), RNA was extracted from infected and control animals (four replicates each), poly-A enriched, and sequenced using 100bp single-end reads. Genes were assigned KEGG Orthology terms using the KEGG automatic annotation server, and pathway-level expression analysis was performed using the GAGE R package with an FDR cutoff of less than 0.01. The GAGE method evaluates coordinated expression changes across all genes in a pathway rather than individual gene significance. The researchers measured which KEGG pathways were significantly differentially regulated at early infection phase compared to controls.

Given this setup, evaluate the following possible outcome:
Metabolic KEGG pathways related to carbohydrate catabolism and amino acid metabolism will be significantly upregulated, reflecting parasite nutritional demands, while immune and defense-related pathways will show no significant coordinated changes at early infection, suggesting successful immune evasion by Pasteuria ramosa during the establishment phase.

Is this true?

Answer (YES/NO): NO